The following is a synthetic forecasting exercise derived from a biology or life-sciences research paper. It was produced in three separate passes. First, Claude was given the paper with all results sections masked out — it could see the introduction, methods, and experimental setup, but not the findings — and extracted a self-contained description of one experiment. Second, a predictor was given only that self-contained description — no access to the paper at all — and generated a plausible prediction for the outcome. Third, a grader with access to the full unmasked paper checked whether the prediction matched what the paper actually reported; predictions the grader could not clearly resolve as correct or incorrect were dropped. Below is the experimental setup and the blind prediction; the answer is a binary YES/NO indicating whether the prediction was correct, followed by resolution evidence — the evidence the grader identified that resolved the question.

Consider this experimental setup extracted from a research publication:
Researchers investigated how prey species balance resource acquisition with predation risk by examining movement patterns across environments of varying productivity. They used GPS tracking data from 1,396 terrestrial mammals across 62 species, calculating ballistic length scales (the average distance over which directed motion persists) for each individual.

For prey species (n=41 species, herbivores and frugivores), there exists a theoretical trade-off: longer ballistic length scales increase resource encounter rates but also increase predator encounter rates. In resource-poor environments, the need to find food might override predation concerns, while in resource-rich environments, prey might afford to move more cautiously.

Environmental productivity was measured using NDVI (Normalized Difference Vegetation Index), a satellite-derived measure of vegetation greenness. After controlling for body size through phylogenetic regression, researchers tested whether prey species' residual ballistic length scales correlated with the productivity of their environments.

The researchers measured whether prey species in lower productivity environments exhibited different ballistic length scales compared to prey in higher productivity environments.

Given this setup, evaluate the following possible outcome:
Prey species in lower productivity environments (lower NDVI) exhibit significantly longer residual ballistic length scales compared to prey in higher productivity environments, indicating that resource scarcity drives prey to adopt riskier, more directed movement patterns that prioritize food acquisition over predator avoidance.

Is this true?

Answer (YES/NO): YES